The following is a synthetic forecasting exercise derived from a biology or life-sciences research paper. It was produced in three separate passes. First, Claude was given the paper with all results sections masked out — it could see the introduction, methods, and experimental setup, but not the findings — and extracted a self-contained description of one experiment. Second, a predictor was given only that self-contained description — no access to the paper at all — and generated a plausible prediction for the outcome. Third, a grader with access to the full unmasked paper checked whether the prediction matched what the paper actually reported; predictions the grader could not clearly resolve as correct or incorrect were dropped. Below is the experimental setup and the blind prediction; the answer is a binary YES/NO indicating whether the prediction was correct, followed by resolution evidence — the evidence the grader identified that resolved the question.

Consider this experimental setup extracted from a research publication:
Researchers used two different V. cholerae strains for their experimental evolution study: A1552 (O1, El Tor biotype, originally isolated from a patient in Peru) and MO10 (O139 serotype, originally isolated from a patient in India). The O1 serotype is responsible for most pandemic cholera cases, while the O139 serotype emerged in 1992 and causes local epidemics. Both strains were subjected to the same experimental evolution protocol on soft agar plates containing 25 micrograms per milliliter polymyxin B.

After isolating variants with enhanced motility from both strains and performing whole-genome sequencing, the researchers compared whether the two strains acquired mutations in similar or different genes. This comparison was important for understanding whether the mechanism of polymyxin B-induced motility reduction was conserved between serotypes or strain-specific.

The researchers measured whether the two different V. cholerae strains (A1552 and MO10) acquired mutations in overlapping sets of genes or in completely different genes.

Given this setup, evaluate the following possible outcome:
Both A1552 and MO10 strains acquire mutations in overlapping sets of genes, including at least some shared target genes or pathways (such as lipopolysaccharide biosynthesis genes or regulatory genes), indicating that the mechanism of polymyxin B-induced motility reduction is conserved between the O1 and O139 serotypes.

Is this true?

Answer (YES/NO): NO